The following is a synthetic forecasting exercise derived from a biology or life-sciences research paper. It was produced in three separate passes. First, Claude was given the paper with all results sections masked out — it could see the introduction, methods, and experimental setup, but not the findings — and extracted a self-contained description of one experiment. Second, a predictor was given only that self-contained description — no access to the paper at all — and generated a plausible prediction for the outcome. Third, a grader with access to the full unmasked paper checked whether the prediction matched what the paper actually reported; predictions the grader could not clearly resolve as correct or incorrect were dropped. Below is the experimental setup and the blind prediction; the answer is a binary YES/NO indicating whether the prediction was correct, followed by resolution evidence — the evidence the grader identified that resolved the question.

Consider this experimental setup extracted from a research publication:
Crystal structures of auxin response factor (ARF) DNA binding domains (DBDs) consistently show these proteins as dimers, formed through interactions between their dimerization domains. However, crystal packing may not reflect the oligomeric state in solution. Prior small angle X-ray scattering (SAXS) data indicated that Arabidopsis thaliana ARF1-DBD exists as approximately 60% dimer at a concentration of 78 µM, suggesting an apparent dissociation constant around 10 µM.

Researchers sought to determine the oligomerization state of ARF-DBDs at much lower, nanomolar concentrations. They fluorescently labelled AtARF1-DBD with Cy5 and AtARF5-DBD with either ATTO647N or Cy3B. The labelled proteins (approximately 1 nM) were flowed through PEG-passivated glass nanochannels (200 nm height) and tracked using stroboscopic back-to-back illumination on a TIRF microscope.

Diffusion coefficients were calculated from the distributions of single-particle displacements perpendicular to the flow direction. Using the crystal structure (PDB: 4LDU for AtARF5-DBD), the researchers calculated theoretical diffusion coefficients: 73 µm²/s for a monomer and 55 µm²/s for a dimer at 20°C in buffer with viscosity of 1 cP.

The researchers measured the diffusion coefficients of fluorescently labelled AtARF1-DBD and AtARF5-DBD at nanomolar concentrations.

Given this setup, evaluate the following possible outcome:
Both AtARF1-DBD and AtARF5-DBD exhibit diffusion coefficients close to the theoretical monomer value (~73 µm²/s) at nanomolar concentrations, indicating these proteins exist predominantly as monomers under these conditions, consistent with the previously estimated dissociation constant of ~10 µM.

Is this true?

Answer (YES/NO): YES